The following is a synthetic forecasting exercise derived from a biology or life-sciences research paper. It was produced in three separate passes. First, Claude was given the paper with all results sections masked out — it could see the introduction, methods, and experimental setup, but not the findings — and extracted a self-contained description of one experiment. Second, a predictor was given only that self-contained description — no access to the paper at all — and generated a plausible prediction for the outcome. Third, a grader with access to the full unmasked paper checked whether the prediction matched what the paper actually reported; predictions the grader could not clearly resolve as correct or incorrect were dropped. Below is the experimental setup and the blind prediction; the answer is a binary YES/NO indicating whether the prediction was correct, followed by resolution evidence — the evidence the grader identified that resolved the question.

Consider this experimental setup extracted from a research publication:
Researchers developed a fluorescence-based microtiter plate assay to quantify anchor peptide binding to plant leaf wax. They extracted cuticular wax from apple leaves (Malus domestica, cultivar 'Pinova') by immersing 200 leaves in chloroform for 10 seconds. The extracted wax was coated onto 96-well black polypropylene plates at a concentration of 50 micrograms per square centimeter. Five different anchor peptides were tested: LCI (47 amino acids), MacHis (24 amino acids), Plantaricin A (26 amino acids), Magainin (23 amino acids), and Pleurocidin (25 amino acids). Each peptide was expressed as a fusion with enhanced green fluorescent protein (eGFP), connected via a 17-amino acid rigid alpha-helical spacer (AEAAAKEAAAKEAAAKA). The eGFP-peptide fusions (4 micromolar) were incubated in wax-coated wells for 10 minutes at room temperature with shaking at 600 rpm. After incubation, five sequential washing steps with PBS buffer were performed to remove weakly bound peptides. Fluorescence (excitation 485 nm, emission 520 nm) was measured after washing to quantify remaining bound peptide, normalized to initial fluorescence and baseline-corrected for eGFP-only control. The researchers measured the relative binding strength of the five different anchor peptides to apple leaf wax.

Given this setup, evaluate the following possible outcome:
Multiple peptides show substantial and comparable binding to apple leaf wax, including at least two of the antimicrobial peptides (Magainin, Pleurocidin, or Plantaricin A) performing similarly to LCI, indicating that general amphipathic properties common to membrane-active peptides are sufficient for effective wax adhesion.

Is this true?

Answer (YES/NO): NO